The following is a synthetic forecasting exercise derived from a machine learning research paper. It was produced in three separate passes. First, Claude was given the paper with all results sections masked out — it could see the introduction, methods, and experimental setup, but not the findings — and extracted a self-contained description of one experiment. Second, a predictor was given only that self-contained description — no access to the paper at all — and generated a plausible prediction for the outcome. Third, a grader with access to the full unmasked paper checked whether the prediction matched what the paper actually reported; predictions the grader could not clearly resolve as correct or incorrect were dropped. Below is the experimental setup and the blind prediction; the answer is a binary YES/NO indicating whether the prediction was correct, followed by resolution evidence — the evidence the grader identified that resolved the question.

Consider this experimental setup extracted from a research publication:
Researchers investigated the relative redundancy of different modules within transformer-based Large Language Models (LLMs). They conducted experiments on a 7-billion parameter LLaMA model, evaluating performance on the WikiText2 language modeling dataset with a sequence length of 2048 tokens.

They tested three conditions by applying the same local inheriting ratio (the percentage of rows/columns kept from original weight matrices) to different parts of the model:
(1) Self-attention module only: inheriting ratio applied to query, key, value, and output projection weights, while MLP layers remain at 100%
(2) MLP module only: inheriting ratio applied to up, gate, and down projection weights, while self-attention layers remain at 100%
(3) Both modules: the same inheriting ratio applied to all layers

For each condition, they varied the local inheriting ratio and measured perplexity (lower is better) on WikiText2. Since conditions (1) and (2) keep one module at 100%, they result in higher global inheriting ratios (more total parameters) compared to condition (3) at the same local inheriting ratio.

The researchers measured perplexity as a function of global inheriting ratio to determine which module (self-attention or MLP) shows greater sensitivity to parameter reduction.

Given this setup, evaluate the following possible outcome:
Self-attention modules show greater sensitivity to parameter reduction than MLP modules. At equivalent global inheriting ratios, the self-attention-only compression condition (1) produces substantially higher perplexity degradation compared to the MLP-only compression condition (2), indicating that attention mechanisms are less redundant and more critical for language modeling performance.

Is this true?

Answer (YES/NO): YES